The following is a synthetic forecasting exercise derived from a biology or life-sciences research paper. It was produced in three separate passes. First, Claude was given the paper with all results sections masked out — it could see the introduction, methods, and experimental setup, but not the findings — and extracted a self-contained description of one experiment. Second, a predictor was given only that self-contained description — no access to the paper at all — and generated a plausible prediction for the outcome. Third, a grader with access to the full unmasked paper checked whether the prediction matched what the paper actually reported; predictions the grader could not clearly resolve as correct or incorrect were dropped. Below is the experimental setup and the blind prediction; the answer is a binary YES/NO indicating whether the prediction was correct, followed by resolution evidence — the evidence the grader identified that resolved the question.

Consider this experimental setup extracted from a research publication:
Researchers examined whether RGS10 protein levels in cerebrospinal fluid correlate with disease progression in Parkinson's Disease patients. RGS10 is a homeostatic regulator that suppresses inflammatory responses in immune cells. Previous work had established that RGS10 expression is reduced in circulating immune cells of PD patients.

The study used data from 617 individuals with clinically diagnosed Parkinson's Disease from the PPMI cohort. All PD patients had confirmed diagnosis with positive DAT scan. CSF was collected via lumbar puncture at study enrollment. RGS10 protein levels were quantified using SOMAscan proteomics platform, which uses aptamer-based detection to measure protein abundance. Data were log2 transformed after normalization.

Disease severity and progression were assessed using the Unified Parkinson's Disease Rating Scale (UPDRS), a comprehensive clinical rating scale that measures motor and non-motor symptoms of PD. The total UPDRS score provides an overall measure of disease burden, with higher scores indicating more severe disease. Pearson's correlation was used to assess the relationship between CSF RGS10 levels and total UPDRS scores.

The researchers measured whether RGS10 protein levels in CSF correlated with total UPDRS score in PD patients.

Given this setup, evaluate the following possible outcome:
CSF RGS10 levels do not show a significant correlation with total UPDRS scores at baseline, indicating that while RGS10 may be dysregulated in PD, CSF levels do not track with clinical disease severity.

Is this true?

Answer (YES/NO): YES